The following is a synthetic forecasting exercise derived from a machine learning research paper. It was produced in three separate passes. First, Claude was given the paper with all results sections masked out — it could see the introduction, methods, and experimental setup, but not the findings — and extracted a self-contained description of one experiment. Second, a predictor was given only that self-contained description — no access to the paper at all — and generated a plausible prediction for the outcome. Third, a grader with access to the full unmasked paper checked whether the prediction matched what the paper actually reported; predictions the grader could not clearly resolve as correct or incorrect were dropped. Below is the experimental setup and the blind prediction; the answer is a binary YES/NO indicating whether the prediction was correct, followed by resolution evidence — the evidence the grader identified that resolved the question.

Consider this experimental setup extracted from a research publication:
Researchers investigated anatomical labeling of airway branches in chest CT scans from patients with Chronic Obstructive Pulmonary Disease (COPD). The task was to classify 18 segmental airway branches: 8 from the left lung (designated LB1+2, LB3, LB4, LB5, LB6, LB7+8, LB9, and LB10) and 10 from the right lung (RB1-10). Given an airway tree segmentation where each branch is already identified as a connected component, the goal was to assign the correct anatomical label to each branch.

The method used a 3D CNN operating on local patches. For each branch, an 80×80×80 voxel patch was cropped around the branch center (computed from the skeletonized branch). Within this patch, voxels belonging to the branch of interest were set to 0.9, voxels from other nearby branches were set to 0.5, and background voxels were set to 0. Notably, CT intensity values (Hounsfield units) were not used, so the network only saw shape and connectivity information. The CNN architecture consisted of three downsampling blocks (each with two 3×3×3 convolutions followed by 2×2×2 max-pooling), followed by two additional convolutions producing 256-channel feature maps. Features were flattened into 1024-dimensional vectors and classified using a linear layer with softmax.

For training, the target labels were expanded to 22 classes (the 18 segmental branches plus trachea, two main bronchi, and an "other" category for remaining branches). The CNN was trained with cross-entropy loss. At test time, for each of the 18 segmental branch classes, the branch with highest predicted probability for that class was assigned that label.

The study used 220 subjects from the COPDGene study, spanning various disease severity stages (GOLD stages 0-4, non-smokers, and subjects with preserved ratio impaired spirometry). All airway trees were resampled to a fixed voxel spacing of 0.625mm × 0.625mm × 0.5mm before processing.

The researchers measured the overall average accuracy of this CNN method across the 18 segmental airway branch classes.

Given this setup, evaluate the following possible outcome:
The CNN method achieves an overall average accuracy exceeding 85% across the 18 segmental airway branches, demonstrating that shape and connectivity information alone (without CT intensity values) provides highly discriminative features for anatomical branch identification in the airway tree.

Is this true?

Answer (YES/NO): NO